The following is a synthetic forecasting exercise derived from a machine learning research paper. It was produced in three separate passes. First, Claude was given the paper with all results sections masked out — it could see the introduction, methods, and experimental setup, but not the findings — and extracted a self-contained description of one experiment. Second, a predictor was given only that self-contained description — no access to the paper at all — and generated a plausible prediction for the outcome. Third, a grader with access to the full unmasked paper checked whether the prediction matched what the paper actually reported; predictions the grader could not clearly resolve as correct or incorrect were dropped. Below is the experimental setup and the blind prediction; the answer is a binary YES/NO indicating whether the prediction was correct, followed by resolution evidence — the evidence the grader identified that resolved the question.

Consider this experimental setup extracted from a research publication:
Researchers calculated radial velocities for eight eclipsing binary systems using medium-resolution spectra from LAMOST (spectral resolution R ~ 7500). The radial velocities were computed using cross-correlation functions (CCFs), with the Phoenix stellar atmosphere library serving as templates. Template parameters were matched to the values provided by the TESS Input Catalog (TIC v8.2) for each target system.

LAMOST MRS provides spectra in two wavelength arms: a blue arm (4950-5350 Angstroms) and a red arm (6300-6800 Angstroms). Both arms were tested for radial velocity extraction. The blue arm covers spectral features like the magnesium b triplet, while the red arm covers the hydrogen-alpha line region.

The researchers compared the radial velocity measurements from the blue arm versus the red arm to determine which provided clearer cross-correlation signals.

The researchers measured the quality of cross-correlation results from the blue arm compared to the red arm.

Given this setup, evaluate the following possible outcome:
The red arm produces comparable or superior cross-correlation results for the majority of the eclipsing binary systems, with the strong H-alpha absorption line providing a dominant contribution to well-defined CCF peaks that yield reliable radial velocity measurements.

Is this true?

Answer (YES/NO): NO